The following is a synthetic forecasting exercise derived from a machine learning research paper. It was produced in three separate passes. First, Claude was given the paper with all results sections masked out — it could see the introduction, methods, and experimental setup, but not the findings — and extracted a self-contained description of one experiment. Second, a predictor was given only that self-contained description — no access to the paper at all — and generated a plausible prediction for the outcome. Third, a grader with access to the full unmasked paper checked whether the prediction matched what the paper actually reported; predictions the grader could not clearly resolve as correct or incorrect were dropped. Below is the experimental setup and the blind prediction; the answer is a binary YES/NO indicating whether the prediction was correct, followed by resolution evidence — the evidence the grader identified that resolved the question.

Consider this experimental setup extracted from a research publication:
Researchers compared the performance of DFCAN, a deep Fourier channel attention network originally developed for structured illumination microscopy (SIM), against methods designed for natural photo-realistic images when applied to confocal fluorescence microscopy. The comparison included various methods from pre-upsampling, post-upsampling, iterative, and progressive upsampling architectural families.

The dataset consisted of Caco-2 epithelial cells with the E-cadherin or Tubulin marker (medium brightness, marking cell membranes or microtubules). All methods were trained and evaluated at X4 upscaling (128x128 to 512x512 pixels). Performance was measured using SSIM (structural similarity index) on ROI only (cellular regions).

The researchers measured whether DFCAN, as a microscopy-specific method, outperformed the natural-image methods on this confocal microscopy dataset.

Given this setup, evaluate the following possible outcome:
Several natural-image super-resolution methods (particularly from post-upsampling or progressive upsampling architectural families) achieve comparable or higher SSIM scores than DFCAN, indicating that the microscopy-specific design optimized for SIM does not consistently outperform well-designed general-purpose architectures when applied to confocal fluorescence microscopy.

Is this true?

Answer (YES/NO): NO